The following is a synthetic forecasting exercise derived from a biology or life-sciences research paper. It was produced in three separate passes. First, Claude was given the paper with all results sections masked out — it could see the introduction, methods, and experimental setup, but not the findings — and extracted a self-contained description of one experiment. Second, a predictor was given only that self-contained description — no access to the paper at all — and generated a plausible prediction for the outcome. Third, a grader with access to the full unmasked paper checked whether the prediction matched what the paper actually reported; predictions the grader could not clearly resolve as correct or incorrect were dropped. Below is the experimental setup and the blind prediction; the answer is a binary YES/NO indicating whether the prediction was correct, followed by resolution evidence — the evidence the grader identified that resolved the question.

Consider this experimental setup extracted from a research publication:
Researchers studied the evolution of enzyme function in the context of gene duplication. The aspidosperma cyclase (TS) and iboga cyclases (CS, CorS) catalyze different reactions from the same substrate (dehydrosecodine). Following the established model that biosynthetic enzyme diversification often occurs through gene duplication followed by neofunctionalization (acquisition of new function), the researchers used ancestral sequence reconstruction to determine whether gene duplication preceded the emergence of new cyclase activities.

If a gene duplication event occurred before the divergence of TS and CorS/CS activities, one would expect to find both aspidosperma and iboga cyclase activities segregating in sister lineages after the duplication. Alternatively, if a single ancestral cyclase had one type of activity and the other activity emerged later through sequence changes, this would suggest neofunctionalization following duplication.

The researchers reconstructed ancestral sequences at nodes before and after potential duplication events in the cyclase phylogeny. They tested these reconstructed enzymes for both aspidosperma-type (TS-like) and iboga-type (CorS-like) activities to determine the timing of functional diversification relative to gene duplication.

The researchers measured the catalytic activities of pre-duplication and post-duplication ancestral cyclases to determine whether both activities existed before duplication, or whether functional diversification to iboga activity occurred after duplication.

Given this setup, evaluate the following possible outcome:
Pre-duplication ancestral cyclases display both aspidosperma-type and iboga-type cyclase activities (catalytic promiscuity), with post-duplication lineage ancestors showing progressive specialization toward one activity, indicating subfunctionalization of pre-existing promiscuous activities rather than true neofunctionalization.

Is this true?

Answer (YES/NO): NO